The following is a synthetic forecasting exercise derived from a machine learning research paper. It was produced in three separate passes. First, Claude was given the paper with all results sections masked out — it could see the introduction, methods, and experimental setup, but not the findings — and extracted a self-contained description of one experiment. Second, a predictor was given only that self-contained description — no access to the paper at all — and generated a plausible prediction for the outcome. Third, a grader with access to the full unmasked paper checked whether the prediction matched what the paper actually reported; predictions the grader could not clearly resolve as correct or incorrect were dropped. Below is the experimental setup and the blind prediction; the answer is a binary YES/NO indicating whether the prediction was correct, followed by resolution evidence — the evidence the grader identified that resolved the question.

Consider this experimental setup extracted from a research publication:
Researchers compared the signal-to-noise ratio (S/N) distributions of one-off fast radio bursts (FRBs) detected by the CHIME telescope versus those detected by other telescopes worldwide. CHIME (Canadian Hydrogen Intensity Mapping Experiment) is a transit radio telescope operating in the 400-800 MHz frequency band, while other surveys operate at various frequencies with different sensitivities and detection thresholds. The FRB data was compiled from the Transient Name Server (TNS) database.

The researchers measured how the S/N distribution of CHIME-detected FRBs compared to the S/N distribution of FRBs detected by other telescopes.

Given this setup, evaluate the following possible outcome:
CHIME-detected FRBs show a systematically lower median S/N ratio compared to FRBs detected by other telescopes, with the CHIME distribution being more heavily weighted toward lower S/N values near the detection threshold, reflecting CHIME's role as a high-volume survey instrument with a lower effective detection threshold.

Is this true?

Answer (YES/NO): NO